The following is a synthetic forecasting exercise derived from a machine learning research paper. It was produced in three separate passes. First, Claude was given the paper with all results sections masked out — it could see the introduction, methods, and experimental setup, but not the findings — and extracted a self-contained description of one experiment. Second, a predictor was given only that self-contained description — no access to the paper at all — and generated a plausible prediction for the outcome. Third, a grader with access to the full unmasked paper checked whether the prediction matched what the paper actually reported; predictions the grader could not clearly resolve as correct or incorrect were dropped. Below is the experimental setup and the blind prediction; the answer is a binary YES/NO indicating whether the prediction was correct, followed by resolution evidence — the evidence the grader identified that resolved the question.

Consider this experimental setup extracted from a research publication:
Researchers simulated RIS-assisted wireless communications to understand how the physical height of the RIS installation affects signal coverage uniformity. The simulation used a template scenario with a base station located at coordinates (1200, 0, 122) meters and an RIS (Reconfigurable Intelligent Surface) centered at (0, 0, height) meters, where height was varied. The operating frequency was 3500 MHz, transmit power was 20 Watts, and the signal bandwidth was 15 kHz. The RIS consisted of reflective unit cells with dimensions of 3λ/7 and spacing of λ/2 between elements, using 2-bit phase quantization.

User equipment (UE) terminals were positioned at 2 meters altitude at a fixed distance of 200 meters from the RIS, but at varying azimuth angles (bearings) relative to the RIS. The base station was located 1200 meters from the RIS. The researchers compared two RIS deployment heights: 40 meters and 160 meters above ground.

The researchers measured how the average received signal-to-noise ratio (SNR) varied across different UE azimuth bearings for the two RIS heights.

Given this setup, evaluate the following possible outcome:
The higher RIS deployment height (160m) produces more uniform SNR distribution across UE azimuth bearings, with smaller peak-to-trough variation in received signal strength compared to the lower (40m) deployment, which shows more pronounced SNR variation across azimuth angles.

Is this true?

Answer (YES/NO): YES